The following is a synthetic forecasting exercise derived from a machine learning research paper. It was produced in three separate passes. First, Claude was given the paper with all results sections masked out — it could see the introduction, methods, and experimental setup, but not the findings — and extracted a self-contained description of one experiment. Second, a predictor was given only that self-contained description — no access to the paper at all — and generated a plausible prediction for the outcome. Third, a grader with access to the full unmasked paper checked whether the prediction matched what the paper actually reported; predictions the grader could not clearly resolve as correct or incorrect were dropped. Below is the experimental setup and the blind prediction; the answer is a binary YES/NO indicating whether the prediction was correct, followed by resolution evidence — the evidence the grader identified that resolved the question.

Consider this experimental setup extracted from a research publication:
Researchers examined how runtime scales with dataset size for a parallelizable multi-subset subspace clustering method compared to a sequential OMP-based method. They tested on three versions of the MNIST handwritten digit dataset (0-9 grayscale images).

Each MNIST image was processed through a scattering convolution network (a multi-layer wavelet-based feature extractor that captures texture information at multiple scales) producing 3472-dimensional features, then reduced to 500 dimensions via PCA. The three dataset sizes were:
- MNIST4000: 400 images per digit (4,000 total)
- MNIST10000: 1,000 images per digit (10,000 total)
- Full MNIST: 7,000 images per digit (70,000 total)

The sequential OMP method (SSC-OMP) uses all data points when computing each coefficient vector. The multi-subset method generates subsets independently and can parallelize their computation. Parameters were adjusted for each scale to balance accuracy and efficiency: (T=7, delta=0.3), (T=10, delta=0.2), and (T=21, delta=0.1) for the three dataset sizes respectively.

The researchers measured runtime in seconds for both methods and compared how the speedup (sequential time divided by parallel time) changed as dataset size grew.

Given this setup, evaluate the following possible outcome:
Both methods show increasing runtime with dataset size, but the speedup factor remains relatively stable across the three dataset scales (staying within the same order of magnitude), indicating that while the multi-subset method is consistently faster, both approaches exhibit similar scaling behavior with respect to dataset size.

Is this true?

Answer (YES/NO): NO